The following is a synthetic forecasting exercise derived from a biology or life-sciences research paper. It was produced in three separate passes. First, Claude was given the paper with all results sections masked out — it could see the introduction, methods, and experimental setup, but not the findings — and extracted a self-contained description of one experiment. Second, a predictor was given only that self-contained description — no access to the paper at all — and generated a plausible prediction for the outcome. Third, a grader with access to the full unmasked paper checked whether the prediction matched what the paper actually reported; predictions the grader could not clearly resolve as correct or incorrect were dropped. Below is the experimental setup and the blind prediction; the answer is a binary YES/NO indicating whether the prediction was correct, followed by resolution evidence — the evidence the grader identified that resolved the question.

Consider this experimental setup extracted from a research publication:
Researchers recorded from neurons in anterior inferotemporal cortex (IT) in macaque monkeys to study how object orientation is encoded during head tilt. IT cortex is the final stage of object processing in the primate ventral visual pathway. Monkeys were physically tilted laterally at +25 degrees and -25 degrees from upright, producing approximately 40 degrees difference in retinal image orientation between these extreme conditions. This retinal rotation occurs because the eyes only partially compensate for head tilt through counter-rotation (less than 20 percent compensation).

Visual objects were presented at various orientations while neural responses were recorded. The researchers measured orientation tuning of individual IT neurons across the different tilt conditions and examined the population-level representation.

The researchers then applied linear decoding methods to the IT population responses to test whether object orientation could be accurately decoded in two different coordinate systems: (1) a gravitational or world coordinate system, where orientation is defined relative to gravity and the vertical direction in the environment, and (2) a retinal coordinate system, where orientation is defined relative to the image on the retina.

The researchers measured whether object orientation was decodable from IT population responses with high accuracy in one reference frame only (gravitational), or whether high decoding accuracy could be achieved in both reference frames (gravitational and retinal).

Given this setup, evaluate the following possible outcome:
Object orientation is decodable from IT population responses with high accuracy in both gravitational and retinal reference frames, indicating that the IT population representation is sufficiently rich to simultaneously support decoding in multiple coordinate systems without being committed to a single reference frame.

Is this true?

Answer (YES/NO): YES